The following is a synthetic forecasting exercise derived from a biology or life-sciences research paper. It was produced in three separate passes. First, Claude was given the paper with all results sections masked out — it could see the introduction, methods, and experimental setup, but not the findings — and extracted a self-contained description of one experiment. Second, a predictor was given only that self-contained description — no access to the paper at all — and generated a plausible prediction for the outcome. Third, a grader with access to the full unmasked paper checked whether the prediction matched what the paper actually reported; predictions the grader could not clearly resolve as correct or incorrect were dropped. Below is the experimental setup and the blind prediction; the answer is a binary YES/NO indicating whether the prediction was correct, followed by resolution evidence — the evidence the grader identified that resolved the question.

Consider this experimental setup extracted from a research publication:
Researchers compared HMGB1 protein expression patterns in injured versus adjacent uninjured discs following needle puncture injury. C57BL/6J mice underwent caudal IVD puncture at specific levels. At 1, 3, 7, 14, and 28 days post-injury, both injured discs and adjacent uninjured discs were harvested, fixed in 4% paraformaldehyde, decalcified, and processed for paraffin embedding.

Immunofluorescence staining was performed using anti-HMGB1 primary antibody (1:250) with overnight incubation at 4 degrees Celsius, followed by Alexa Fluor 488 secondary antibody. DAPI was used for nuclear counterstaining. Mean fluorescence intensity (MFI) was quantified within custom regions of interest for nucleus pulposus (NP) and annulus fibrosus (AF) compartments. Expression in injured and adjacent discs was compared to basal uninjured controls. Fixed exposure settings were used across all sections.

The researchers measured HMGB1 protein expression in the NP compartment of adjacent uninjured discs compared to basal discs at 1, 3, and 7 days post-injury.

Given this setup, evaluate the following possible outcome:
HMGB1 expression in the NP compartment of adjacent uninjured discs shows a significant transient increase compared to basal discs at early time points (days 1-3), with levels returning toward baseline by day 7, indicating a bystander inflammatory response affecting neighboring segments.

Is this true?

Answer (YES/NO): NO